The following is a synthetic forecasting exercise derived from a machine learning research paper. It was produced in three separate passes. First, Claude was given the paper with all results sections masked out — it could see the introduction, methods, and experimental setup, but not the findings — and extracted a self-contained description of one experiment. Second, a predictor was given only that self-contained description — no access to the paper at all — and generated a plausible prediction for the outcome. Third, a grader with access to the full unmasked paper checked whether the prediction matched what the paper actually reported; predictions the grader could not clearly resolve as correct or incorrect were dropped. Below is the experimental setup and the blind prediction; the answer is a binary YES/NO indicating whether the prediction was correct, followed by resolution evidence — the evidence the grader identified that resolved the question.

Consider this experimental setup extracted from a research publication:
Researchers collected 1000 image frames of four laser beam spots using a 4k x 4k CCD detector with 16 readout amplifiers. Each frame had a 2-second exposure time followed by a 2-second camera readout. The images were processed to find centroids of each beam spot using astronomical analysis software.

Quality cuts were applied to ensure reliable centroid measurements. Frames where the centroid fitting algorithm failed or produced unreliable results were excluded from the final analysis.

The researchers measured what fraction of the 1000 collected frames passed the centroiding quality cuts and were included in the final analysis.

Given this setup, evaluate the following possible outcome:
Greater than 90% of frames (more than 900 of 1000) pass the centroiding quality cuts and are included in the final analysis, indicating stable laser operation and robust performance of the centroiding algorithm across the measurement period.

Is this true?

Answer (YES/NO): NO